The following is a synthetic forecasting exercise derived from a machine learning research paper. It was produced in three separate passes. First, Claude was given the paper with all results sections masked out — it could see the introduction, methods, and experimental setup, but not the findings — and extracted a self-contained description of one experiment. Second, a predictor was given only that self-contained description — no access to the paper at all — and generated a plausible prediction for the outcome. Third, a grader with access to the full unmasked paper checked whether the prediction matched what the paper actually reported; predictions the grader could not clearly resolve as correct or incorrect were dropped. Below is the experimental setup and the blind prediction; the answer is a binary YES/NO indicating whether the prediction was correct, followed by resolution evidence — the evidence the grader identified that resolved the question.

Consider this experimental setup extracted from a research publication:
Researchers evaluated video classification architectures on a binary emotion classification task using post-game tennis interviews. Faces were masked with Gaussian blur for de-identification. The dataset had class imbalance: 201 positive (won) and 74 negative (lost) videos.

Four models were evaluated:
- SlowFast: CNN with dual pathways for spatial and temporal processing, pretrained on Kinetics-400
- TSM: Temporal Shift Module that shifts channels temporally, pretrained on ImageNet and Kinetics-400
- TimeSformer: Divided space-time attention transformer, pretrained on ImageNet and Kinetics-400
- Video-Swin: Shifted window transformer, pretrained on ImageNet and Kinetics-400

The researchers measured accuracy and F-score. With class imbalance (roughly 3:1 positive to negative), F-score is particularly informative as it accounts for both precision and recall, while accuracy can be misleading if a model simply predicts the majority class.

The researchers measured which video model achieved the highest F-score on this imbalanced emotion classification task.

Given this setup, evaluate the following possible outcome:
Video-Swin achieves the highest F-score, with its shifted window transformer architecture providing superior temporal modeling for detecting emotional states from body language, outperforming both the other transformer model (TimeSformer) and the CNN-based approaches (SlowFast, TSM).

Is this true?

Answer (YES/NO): YES